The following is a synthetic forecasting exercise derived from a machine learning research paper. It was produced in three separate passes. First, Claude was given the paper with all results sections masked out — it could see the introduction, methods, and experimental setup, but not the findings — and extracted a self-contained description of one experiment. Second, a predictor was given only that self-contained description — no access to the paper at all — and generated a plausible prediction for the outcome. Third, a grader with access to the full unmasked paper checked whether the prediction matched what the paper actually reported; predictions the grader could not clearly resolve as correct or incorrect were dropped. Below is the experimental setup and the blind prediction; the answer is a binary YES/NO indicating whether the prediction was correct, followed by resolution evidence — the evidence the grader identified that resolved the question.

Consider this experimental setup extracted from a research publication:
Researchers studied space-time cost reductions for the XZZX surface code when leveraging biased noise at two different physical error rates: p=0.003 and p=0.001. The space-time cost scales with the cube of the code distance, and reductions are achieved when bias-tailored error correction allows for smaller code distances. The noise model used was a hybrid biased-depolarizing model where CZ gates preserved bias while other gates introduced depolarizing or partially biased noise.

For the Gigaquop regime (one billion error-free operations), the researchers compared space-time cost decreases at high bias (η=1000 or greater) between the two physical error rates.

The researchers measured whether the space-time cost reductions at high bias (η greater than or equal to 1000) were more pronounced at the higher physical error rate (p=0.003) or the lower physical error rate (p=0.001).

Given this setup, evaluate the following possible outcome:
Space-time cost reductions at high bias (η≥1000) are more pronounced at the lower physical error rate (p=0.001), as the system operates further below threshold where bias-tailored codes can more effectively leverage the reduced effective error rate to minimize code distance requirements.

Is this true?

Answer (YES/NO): NO